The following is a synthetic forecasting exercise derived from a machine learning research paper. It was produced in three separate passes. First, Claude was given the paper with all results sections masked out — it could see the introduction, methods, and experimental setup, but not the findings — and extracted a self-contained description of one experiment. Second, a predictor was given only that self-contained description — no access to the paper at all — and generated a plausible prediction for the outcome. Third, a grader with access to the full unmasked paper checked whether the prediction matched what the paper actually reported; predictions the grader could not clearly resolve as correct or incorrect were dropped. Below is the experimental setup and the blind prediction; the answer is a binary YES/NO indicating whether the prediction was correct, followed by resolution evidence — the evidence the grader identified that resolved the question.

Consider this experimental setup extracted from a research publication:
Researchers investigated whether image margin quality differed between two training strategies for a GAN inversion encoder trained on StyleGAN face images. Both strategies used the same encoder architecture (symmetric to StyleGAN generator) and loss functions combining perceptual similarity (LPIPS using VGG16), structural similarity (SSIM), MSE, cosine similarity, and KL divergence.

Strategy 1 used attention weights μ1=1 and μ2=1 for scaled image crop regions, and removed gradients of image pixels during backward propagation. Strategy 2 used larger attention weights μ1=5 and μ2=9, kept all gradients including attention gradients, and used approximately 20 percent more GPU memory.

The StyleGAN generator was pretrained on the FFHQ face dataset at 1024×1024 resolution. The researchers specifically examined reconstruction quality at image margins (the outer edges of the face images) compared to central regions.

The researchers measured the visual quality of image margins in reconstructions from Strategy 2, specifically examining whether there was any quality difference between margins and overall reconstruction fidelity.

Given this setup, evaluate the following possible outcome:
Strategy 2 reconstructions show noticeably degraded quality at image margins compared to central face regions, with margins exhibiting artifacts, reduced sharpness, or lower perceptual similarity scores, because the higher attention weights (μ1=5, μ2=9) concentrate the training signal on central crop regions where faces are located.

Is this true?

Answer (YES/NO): NO